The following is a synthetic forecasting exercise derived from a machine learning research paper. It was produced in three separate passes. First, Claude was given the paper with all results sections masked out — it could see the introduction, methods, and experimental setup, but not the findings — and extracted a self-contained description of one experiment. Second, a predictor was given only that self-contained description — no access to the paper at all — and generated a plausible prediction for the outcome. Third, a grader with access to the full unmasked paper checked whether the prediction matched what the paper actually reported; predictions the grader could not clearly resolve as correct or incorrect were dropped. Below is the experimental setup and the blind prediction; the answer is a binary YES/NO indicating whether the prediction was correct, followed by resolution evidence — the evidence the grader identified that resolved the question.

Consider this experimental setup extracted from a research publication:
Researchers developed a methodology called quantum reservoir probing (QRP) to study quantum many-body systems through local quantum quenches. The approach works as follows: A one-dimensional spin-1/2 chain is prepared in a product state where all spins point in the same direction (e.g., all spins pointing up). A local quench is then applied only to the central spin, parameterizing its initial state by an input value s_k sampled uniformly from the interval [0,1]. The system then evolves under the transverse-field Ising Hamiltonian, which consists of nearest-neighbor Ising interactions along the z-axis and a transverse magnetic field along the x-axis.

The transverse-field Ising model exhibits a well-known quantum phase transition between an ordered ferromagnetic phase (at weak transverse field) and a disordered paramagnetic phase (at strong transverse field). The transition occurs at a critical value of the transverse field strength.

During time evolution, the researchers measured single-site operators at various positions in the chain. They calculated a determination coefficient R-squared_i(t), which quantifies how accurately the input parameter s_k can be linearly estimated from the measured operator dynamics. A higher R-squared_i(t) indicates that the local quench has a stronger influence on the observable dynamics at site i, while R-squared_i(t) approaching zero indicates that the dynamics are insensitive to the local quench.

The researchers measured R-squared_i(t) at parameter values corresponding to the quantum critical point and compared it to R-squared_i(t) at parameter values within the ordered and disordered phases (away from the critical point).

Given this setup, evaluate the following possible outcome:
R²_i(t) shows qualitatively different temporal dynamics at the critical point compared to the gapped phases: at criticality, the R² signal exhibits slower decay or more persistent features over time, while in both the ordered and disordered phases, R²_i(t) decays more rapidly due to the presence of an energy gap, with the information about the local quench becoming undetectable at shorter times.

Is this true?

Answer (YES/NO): NO